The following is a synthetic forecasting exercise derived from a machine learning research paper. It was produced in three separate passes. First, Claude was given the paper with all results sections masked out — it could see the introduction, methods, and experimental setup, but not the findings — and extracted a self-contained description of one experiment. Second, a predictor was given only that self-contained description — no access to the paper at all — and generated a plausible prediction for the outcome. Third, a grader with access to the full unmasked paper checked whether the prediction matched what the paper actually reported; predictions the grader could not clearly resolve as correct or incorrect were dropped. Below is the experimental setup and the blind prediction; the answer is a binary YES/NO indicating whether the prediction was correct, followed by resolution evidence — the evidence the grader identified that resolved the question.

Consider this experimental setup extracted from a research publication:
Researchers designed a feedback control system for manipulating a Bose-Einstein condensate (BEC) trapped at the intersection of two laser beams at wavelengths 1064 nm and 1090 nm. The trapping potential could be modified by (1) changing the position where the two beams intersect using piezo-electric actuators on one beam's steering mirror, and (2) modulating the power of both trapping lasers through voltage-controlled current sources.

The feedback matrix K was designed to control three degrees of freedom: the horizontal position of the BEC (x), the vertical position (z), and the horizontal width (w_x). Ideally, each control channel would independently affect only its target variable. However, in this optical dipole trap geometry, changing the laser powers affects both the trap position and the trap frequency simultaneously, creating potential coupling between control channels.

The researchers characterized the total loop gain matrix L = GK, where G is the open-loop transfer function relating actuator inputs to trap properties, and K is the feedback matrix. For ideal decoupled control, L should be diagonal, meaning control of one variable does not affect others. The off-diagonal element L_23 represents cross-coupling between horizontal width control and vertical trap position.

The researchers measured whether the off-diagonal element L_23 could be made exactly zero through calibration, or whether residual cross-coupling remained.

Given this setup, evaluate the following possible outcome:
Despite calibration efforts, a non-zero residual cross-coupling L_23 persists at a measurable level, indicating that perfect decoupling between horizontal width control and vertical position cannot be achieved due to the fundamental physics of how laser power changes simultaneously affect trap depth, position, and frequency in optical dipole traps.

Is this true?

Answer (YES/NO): NO